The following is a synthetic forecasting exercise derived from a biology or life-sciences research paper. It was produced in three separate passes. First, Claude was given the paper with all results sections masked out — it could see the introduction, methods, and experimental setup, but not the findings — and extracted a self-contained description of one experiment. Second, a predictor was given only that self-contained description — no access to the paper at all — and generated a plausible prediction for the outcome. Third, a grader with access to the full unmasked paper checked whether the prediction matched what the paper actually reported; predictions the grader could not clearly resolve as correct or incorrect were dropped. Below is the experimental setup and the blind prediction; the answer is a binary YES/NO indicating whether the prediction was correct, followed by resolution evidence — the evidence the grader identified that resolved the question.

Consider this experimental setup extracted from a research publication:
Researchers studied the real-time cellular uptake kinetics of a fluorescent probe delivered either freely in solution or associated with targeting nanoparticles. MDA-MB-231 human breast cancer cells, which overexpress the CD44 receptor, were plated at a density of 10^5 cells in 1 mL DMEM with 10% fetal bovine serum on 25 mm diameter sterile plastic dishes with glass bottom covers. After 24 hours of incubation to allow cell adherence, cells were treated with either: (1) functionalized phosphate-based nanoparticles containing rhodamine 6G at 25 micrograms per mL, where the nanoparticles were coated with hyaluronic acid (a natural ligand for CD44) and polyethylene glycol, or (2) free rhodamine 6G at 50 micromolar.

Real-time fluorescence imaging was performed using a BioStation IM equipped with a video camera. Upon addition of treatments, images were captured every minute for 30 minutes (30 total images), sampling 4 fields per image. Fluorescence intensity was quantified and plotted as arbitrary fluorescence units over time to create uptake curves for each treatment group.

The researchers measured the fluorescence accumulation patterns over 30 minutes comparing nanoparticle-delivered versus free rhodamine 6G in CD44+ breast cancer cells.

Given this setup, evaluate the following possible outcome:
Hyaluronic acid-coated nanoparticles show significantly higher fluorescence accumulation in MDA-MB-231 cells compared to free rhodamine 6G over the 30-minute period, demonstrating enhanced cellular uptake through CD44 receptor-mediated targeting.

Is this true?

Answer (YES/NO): YES